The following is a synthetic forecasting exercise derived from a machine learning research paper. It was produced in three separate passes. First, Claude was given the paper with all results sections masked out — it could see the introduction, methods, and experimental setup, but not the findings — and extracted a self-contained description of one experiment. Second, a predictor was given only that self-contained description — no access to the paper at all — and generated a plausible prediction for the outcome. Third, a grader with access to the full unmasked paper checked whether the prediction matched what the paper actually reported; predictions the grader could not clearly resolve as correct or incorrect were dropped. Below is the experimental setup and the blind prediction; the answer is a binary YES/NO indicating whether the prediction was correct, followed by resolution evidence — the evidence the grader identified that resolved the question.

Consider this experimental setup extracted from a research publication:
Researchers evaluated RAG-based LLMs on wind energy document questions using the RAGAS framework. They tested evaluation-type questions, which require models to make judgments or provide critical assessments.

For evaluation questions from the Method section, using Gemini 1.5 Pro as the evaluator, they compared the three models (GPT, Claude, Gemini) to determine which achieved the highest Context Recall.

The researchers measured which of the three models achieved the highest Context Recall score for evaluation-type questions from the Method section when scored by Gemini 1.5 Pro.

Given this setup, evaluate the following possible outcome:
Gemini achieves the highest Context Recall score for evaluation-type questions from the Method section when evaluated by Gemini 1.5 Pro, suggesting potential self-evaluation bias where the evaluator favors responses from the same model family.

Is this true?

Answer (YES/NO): NO